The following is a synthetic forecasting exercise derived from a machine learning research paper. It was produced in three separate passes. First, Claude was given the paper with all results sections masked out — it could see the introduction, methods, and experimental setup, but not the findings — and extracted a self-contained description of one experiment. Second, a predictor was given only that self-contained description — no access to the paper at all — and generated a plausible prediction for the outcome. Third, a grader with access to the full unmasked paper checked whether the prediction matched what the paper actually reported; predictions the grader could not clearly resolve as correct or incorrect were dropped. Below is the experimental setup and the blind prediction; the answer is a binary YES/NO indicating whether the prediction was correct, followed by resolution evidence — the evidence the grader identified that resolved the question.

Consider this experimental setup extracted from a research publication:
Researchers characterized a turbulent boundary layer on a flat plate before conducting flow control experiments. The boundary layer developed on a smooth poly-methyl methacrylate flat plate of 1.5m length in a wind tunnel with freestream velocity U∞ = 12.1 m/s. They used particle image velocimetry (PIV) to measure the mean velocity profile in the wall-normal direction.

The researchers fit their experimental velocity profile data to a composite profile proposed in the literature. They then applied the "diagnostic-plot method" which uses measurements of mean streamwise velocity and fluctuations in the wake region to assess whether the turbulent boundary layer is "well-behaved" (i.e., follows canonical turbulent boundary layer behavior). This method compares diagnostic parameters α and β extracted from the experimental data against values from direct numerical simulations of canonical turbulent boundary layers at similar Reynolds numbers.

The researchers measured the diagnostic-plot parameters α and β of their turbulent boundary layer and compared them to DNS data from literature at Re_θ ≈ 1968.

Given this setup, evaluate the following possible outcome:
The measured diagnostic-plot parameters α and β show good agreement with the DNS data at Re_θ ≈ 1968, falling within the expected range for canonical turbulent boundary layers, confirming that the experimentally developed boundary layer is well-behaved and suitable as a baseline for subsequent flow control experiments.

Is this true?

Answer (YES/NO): YES